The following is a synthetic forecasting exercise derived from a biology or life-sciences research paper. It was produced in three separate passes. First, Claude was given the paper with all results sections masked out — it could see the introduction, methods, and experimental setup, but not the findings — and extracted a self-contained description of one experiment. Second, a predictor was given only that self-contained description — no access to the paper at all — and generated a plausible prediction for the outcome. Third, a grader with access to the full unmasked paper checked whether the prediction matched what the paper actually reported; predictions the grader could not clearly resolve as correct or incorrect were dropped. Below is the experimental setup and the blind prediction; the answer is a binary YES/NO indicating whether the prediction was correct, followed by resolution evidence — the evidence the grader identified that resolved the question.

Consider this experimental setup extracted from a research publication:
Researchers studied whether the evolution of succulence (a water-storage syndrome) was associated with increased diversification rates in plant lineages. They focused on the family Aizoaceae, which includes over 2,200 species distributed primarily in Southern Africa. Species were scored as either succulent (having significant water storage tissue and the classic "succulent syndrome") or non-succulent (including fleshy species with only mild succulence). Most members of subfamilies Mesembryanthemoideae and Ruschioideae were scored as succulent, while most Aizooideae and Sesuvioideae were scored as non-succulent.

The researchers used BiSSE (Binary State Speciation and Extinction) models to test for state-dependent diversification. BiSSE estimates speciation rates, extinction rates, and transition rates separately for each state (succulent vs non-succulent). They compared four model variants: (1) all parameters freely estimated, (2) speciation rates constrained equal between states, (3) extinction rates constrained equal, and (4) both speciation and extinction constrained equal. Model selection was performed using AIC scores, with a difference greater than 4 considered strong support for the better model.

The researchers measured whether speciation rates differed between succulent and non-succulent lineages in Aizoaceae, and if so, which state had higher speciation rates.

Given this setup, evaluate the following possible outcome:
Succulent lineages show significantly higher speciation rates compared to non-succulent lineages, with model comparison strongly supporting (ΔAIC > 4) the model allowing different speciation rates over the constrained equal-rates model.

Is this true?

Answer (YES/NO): NO